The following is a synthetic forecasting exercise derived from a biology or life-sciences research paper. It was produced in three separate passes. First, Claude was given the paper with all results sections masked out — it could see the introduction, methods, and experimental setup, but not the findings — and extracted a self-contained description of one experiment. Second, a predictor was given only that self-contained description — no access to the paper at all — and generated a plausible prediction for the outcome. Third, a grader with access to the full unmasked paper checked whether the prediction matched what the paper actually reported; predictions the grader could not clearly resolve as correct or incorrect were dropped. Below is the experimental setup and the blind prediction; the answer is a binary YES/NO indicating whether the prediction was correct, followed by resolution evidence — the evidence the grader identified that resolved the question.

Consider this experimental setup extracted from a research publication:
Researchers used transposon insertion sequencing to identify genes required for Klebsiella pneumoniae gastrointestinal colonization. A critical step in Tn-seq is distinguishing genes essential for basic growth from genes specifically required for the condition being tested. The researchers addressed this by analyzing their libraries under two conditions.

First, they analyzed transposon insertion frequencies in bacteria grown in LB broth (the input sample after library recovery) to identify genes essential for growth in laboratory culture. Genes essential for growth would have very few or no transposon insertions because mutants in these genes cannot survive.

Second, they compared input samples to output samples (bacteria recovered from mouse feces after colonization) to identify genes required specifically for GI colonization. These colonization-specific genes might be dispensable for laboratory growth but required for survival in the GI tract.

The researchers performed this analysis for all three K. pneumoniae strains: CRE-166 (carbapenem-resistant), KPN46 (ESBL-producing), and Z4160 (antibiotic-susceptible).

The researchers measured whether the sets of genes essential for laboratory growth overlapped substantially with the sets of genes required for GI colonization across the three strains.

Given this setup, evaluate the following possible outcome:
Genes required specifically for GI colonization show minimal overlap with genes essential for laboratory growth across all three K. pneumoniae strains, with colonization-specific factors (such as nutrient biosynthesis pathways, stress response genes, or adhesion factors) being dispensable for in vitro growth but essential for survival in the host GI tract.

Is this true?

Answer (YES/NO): YES